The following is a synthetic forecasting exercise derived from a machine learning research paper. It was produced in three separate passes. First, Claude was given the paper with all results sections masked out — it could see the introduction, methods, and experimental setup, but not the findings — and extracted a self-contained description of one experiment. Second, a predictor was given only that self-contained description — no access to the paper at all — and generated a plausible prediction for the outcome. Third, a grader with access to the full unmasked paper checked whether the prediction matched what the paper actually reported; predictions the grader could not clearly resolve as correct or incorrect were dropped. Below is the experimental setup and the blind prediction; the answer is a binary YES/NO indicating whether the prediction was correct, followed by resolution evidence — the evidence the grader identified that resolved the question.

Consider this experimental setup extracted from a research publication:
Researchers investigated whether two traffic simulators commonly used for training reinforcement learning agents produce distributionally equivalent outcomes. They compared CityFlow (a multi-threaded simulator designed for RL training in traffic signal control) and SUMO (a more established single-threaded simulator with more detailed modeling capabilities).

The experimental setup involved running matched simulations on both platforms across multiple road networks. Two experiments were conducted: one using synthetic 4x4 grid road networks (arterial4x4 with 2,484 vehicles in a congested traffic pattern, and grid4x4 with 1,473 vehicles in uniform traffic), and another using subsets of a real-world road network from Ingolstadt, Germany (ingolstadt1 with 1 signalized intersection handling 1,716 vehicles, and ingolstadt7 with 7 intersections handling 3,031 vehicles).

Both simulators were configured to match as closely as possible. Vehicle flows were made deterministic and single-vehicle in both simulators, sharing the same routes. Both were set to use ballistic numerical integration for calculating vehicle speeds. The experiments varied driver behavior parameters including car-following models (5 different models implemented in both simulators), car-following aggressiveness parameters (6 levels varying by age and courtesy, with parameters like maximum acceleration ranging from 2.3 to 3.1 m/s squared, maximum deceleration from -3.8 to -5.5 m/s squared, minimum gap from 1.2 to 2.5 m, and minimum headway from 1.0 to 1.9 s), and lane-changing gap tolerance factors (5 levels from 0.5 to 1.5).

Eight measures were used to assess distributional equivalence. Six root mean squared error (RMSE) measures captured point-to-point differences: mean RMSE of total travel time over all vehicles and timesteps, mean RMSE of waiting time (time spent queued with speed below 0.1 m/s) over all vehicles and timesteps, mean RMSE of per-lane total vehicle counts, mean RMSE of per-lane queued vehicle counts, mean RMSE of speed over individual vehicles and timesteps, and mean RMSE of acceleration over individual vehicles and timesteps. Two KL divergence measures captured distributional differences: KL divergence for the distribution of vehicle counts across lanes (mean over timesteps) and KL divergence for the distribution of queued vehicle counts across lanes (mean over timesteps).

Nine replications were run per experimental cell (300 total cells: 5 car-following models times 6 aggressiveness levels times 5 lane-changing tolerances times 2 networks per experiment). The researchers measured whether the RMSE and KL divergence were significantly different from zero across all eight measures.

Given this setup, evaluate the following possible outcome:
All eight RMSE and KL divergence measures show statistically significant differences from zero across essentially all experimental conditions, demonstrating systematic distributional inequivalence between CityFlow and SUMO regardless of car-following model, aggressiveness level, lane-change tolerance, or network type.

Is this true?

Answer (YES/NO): YES